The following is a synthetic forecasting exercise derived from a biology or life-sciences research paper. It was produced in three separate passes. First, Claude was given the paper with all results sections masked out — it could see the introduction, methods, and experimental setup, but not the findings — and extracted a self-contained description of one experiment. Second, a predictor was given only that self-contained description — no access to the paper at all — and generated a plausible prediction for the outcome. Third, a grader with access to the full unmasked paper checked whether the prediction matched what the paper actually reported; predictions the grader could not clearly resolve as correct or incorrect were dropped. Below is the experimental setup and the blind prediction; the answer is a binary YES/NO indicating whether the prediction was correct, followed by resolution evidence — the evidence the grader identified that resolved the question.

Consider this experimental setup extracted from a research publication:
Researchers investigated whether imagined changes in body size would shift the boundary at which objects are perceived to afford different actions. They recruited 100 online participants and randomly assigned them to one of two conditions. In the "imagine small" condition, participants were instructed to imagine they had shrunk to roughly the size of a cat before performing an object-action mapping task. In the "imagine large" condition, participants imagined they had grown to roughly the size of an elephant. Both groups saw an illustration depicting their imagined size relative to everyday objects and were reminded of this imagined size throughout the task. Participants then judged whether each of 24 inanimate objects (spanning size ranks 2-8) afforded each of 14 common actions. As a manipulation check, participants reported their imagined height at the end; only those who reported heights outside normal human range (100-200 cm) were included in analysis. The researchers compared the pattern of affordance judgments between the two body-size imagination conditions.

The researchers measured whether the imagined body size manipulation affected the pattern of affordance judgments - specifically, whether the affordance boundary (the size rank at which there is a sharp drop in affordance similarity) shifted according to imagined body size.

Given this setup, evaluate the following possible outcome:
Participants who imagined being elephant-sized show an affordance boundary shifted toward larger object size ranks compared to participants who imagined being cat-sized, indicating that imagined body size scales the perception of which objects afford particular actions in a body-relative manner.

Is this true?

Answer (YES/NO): YES